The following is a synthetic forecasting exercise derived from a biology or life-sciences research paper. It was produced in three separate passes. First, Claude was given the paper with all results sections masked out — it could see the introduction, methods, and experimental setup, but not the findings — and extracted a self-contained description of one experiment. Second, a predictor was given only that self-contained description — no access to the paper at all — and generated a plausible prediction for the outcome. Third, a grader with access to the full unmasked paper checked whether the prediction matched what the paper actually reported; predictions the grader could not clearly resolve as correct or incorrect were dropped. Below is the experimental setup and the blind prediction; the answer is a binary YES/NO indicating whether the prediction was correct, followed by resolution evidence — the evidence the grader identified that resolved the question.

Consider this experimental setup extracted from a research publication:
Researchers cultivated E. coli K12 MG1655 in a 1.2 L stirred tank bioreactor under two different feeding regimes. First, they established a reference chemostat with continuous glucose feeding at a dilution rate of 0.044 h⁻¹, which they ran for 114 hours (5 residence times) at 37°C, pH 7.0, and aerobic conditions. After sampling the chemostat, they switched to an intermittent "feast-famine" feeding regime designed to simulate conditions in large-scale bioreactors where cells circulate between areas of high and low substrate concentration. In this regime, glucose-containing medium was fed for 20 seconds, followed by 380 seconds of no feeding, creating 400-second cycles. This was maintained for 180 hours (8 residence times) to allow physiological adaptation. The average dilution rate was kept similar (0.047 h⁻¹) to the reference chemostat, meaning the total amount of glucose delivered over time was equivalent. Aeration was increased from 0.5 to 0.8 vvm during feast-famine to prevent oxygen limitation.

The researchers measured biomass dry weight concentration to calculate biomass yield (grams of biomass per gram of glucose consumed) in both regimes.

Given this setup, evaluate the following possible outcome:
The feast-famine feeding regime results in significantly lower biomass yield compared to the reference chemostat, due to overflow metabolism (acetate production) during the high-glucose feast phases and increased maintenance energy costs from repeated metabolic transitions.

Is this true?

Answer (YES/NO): NO